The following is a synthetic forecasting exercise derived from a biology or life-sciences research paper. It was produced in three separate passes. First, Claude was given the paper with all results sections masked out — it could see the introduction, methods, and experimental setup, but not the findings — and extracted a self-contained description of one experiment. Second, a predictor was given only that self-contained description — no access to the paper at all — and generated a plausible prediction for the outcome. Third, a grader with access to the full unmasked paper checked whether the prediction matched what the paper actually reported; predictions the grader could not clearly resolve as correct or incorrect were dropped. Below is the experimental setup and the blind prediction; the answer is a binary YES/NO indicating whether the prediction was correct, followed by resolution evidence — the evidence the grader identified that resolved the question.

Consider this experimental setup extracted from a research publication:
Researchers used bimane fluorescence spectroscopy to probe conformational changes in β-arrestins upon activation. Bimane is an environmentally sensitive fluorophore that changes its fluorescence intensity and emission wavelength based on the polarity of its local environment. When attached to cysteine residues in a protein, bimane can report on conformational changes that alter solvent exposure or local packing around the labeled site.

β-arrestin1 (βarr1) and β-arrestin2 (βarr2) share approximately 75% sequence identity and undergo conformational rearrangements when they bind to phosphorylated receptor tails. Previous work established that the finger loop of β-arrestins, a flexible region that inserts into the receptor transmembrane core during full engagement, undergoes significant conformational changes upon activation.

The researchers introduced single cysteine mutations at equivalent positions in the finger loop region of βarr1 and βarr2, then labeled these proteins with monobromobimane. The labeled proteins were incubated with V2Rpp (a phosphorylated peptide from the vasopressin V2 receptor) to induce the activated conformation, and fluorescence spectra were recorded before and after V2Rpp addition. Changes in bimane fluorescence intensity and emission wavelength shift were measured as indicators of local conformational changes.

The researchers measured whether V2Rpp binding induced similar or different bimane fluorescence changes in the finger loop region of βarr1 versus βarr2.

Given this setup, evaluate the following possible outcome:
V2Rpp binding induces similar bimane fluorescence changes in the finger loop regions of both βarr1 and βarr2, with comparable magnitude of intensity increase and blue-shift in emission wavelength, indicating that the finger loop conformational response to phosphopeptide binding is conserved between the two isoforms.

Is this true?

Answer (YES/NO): NO